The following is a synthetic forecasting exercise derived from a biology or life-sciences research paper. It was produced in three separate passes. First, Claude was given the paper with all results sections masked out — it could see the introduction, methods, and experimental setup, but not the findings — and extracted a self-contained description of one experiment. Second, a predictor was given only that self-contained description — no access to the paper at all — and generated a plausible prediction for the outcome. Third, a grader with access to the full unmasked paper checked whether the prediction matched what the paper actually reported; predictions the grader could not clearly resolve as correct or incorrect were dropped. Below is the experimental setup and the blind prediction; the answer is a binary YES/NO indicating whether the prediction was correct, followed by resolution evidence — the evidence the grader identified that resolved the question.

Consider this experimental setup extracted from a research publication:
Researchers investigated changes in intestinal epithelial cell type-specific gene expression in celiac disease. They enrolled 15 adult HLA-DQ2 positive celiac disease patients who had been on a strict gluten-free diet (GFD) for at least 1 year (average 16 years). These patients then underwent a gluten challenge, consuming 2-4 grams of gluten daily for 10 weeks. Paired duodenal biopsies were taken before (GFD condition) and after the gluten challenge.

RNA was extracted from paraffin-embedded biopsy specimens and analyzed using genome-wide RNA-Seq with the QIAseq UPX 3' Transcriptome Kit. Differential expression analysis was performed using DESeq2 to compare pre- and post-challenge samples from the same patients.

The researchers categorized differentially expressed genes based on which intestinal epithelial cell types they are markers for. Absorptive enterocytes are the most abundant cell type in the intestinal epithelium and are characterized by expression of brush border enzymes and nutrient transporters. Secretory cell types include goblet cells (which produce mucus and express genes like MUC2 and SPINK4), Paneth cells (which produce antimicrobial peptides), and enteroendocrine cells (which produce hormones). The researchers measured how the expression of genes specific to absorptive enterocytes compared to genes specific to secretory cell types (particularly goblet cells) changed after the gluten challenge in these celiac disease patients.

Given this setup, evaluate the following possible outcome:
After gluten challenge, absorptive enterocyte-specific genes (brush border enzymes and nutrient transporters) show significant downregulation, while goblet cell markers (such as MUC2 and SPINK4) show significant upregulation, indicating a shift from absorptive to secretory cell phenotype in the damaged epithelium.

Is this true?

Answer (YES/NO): YES